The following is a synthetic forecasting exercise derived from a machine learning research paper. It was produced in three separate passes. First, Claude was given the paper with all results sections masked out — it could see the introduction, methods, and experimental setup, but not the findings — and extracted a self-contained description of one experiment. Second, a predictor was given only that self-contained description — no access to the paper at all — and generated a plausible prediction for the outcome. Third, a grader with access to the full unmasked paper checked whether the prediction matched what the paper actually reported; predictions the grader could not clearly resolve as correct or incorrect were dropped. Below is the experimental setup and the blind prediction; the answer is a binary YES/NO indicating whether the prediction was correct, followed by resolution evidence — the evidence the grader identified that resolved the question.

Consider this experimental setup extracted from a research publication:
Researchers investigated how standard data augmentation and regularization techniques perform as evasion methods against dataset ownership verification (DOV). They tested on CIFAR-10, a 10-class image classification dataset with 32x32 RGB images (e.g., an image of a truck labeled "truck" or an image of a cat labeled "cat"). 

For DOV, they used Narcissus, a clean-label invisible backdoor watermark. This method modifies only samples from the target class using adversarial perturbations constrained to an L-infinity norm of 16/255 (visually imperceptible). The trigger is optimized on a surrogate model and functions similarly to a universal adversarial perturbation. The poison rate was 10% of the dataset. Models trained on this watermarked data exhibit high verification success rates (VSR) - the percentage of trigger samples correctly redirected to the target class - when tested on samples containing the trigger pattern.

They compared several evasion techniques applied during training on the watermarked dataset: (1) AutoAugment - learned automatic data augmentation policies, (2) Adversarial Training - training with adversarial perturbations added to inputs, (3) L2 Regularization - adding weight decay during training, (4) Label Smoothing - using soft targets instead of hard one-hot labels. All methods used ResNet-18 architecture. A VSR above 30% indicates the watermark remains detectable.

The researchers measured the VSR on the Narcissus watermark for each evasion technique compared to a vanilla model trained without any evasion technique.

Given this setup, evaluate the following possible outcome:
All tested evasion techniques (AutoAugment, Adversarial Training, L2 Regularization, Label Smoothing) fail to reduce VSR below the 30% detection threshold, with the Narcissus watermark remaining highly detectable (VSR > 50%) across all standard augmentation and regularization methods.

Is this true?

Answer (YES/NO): NO